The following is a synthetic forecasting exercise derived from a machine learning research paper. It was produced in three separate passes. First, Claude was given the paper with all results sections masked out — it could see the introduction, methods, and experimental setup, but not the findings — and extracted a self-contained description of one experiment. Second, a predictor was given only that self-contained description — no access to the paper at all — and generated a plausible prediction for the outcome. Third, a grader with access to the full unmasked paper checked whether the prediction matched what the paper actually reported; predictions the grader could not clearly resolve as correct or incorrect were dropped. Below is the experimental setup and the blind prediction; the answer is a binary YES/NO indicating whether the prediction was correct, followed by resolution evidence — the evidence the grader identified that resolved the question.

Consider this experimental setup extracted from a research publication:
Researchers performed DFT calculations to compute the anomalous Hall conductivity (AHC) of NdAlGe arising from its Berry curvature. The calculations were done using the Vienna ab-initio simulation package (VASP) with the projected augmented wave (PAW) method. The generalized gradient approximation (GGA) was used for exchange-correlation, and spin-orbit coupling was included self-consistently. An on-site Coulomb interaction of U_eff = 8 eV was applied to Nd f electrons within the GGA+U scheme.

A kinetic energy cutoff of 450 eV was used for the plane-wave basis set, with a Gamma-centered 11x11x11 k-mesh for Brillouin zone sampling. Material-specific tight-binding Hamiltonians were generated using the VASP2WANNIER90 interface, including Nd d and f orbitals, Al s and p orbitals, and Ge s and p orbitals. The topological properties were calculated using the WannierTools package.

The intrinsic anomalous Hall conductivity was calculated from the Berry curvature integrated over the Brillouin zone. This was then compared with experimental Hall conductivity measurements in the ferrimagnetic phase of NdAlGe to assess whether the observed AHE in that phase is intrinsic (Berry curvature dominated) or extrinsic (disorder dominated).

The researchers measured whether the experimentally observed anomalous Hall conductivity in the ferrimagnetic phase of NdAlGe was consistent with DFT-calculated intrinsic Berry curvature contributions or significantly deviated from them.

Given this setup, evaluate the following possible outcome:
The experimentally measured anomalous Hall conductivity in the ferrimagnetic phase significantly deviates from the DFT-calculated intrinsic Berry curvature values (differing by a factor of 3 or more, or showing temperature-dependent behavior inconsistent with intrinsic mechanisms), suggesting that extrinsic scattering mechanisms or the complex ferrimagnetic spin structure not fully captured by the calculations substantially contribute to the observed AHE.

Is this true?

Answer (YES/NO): NO